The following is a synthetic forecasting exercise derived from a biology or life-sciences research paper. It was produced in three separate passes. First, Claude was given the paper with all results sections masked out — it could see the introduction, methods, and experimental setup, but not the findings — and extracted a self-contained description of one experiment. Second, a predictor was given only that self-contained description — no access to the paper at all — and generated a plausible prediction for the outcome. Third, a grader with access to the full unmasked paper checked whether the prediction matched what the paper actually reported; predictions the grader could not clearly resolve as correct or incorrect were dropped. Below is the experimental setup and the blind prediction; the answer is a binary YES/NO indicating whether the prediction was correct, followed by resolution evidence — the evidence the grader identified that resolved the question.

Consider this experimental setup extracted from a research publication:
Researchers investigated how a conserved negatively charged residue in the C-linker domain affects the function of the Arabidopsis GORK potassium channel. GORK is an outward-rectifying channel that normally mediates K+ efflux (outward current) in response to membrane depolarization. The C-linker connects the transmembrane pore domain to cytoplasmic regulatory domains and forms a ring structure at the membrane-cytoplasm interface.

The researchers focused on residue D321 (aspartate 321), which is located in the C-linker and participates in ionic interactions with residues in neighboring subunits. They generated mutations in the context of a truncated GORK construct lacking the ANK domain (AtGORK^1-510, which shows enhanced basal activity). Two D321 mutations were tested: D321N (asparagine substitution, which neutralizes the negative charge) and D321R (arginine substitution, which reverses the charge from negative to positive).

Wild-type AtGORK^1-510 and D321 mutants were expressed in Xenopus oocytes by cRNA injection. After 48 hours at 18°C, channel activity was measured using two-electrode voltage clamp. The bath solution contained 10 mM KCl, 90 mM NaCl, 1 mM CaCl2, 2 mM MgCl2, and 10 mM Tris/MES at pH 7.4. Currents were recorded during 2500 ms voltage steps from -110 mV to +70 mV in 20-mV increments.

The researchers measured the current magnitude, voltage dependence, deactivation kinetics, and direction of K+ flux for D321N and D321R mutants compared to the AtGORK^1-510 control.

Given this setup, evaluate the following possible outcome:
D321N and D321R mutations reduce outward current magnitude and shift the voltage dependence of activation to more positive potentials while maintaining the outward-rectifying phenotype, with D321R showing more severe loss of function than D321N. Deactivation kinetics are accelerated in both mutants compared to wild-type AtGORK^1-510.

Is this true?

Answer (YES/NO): NO